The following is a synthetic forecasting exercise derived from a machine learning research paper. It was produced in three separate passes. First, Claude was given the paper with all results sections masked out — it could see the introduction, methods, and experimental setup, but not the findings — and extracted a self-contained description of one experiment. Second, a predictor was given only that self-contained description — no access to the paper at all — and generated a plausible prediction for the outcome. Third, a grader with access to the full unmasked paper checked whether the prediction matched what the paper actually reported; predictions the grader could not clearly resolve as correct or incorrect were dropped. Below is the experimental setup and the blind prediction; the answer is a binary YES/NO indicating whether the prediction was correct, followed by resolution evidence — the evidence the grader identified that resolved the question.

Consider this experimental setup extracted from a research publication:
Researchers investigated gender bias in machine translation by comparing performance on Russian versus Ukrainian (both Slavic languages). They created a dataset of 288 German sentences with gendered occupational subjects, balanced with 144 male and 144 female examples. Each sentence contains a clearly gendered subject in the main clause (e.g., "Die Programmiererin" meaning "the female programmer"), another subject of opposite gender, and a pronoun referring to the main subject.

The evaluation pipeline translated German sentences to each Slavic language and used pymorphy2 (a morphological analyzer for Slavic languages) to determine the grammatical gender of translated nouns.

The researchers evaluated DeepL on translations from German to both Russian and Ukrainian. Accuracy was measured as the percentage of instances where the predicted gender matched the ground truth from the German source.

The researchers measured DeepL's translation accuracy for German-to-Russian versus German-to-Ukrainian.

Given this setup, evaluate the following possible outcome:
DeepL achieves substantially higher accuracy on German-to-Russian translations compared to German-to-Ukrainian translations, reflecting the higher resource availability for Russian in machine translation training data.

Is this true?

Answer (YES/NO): NO